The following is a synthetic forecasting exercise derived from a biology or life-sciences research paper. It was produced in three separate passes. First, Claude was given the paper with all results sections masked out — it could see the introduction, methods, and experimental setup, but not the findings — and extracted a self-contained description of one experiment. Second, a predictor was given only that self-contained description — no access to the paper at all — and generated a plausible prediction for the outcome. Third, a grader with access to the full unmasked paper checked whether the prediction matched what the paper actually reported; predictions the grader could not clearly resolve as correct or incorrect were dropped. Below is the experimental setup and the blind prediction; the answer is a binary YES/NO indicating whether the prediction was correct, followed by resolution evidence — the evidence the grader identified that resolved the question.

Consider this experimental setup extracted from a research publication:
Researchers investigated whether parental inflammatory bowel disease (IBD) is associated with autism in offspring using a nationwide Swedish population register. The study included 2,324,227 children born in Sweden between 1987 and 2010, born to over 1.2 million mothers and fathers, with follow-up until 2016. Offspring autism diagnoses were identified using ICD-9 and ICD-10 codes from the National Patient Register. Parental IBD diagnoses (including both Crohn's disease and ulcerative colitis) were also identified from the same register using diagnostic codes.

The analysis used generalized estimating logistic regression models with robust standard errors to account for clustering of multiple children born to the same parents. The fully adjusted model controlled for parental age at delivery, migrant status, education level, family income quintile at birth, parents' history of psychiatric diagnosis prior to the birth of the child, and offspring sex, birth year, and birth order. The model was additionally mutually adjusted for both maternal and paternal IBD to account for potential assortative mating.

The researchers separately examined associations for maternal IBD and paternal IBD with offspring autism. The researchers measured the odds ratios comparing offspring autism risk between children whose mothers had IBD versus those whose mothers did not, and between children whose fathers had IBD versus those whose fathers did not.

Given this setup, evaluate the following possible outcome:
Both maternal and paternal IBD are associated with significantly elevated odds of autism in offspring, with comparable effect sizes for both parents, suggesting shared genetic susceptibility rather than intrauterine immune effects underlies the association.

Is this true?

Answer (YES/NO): NO